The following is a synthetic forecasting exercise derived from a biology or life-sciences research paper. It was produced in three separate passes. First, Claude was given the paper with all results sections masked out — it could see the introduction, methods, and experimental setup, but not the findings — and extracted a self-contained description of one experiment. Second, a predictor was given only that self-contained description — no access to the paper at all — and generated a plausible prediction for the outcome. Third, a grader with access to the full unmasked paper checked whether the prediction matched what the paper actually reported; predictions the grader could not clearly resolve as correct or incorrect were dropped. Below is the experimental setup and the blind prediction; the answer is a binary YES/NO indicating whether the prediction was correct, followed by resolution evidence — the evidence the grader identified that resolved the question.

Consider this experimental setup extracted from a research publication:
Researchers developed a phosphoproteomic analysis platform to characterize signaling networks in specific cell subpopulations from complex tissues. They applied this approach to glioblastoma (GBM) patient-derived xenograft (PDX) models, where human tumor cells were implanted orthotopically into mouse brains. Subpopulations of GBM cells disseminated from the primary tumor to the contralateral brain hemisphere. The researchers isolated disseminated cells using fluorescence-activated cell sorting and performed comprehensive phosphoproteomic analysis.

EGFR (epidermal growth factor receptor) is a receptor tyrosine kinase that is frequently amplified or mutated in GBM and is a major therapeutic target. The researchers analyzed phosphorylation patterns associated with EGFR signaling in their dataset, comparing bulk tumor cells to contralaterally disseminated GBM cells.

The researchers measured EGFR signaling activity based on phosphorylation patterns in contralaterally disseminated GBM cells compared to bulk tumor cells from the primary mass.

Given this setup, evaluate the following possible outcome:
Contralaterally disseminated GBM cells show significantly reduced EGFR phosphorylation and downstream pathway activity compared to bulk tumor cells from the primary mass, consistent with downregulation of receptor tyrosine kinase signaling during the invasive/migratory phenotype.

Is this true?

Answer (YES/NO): NO